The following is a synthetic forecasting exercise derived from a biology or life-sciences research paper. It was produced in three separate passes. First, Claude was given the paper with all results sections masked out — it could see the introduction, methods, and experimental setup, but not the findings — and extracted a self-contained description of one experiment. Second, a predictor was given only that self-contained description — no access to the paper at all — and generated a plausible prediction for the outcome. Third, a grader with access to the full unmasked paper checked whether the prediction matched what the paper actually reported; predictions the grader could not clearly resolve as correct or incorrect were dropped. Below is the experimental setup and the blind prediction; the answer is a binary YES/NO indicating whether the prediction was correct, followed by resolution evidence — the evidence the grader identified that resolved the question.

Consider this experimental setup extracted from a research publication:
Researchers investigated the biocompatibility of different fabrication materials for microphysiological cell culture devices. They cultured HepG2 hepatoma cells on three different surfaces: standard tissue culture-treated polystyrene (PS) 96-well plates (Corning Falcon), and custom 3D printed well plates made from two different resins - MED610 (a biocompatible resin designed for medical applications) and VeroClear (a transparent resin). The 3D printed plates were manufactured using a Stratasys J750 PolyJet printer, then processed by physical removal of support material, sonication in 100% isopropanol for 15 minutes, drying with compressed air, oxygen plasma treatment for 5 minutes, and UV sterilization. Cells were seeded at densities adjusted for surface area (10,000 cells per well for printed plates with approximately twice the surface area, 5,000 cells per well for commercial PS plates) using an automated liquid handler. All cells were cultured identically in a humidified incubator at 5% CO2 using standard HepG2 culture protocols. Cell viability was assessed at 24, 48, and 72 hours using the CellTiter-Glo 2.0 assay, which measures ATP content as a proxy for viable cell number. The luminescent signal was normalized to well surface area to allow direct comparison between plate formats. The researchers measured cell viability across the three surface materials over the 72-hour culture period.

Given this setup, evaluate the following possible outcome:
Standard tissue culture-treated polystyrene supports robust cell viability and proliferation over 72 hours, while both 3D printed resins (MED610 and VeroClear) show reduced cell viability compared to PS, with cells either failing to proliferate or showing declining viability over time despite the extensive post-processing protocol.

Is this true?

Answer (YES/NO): YES